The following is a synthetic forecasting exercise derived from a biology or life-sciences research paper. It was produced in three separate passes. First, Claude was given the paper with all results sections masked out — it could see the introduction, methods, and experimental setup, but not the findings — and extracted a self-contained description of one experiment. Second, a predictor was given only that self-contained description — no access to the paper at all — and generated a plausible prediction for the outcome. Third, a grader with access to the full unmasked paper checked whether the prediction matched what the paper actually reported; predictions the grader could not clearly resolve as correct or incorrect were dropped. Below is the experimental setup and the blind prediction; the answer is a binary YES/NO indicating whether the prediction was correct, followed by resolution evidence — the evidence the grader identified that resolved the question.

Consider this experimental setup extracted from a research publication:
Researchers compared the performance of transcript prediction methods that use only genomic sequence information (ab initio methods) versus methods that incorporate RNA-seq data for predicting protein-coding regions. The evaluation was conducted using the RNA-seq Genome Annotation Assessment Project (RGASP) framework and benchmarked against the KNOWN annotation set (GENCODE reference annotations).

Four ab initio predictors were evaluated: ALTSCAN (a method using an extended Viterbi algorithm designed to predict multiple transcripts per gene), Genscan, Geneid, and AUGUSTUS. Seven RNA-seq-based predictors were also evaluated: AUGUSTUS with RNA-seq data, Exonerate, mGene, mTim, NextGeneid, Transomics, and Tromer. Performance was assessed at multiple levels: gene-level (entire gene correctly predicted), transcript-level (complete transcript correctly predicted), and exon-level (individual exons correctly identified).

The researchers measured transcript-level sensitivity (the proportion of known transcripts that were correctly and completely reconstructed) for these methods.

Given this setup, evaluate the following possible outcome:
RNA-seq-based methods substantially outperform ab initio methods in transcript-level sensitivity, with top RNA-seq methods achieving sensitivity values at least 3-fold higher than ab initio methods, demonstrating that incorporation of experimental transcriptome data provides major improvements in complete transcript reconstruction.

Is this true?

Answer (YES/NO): NO